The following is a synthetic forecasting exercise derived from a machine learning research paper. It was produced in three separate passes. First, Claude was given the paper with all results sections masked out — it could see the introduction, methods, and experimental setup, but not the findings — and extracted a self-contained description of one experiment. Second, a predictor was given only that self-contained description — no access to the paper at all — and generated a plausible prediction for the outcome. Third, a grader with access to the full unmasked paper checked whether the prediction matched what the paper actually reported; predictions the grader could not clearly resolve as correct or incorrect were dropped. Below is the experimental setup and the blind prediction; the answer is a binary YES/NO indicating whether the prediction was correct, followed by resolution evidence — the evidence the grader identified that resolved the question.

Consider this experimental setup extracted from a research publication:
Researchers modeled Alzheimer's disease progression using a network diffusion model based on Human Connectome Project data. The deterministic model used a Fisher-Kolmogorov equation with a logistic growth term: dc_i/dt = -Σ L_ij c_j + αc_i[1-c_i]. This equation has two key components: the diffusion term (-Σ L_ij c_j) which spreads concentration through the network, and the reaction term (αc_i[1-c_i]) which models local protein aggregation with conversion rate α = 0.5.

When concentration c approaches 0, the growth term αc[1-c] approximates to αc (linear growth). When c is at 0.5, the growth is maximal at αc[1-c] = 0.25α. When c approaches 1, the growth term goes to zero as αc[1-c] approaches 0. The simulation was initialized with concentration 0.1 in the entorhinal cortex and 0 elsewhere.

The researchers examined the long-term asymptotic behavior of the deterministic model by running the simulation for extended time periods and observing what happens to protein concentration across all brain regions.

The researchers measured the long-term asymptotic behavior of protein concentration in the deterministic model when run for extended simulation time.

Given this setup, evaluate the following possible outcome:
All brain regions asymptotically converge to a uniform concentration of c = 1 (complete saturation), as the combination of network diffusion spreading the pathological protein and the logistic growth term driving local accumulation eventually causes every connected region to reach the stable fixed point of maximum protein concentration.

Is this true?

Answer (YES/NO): YES